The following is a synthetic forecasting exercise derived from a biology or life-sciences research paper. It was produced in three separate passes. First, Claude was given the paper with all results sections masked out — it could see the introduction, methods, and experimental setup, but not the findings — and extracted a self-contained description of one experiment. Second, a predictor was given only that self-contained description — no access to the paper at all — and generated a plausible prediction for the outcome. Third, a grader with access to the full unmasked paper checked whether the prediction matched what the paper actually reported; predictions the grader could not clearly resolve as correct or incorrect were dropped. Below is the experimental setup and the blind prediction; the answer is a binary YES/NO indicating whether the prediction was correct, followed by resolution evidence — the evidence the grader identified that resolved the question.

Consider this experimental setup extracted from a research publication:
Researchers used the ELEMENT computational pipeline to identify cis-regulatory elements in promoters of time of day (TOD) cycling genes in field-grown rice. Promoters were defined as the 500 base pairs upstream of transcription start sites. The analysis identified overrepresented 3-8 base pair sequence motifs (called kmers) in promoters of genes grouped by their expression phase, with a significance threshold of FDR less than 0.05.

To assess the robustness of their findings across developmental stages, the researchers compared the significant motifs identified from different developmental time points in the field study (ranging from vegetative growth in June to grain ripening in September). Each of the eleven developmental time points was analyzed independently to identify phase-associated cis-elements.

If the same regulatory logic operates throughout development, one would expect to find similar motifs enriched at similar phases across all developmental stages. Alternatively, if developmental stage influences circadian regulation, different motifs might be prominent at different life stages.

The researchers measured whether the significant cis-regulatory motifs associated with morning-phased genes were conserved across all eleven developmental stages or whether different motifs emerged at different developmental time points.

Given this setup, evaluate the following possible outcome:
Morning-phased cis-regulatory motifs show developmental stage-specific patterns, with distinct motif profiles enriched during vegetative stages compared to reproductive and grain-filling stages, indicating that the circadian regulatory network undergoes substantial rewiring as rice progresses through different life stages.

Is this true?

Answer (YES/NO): NO